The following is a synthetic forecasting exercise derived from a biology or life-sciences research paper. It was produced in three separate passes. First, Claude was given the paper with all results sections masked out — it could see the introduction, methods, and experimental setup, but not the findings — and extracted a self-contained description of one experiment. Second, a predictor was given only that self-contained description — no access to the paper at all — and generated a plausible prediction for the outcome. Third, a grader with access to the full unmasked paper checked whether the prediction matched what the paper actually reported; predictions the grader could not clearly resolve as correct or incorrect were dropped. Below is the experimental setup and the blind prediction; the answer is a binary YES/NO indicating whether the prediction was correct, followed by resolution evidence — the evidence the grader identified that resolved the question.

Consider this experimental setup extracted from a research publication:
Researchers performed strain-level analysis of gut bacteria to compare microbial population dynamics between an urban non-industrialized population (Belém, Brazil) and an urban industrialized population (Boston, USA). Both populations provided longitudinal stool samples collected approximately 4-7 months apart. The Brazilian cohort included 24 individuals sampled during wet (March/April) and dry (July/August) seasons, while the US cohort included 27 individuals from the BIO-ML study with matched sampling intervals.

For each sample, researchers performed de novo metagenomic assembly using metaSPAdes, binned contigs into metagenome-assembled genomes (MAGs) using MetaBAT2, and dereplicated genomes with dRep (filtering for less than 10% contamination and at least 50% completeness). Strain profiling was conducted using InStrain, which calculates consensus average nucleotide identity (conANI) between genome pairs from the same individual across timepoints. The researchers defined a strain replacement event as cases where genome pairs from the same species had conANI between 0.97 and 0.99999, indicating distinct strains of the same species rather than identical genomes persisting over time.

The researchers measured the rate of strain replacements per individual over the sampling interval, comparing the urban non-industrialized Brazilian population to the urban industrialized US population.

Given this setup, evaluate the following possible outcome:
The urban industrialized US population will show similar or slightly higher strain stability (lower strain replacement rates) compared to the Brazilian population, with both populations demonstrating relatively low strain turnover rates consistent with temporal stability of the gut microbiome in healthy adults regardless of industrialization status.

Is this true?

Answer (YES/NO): YES